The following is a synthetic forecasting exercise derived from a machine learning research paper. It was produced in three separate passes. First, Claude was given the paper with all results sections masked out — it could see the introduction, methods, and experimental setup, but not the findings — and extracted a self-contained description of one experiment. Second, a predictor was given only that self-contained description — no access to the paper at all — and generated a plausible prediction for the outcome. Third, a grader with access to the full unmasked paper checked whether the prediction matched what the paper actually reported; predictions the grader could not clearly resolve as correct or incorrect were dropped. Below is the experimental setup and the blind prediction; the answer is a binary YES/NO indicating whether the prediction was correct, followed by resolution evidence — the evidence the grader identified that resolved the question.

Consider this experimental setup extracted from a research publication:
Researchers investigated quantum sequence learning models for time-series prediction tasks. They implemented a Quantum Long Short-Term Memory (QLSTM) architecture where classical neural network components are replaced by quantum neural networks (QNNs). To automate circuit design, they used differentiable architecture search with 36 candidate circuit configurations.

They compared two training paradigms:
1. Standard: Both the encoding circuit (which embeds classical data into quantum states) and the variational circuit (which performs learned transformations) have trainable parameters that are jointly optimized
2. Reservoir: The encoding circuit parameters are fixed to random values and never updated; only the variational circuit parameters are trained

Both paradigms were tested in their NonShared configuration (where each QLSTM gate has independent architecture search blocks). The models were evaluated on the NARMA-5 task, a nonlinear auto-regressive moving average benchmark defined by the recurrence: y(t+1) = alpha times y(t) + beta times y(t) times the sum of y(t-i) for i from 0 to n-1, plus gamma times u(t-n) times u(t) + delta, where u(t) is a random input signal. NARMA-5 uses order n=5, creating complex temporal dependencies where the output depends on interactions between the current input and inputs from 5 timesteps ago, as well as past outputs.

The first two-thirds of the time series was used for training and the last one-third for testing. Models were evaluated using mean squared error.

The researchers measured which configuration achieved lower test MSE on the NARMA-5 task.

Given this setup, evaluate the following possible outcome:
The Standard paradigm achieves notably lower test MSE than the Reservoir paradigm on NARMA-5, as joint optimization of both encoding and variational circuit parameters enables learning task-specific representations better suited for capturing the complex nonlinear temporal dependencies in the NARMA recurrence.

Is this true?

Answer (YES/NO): NO